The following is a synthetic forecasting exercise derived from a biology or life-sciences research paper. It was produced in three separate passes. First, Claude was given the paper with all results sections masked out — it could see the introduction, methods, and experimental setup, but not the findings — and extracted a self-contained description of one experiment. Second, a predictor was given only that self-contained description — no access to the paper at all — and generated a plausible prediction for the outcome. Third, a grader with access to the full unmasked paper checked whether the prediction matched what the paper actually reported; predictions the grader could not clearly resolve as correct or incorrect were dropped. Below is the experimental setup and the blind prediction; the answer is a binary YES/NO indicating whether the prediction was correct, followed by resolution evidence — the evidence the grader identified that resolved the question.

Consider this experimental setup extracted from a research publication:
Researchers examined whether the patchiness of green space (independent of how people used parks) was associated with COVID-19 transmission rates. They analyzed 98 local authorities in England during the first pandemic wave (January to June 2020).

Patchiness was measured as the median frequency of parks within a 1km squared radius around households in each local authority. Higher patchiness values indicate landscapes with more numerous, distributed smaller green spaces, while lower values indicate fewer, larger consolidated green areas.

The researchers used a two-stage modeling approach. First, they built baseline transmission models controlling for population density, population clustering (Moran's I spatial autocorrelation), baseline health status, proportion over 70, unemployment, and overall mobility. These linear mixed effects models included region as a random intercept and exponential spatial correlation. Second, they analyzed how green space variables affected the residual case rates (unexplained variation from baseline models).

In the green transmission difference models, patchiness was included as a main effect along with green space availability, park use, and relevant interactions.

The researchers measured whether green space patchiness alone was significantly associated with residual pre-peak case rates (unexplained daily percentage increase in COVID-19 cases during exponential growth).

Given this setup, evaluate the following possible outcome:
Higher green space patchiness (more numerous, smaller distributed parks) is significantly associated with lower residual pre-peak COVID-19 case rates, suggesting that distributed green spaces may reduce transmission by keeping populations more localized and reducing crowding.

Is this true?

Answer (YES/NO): NO